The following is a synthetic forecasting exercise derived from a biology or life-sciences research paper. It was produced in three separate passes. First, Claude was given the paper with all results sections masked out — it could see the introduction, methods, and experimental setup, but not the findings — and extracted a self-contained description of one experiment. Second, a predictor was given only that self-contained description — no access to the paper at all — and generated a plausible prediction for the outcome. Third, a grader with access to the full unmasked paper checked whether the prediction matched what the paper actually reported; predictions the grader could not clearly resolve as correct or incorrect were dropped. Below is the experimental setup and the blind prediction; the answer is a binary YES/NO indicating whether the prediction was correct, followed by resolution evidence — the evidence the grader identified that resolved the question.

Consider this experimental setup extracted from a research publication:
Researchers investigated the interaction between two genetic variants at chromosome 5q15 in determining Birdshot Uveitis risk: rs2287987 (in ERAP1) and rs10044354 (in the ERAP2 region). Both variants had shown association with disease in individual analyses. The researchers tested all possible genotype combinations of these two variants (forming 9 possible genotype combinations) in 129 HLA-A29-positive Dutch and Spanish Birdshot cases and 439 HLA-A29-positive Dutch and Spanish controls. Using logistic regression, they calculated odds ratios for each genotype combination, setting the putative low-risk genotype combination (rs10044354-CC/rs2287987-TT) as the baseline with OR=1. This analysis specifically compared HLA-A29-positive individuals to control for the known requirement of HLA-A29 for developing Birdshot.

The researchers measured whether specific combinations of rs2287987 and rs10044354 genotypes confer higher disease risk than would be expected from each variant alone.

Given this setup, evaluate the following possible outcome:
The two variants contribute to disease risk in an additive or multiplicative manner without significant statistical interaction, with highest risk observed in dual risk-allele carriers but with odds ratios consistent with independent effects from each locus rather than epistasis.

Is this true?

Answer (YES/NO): NO